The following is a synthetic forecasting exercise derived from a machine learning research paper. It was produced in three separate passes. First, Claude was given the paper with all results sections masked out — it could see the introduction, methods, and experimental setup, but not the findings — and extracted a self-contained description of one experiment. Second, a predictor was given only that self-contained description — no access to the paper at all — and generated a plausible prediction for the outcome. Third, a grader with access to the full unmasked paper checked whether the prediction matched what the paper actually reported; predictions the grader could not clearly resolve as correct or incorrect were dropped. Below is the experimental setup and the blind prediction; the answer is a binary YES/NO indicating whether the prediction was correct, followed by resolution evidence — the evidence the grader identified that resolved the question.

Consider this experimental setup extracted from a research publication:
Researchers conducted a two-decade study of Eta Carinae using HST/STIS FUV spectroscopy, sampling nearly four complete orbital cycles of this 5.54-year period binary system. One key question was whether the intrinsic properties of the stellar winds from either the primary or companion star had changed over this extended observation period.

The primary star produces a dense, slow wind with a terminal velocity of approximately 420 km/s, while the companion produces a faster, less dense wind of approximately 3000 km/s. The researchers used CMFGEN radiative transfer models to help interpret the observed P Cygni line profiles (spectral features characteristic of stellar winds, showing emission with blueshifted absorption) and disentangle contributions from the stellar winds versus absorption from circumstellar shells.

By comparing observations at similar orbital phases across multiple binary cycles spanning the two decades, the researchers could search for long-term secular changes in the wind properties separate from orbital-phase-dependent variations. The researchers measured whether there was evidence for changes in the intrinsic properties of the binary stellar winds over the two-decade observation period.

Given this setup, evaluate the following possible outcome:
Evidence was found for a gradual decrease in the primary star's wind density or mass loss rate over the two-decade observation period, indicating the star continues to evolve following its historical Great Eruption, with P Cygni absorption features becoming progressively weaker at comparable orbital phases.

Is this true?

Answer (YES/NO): NO